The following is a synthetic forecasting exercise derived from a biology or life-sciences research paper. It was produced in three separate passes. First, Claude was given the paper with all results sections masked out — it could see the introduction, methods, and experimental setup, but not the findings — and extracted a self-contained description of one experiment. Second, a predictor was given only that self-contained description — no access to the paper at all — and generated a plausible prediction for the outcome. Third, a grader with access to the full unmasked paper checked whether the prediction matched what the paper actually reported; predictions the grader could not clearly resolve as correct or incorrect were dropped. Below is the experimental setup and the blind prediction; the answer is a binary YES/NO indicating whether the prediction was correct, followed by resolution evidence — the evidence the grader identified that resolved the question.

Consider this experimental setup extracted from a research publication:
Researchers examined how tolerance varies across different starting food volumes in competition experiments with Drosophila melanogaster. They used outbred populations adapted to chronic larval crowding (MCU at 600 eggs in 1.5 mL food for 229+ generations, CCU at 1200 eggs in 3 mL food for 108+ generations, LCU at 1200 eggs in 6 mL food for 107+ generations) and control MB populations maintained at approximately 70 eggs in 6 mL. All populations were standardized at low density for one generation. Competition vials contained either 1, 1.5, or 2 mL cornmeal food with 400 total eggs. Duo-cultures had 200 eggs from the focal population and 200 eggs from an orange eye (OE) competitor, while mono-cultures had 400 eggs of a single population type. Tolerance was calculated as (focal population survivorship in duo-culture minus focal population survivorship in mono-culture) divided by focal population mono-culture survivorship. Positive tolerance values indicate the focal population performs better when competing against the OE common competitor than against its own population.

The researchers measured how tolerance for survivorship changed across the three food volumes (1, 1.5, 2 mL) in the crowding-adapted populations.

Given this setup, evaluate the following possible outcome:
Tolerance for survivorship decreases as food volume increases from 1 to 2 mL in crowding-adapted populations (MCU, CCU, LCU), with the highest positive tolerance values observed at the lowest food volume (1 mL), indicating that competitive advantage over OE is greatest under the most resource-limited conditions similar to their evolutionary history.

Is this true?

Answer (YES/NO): YES